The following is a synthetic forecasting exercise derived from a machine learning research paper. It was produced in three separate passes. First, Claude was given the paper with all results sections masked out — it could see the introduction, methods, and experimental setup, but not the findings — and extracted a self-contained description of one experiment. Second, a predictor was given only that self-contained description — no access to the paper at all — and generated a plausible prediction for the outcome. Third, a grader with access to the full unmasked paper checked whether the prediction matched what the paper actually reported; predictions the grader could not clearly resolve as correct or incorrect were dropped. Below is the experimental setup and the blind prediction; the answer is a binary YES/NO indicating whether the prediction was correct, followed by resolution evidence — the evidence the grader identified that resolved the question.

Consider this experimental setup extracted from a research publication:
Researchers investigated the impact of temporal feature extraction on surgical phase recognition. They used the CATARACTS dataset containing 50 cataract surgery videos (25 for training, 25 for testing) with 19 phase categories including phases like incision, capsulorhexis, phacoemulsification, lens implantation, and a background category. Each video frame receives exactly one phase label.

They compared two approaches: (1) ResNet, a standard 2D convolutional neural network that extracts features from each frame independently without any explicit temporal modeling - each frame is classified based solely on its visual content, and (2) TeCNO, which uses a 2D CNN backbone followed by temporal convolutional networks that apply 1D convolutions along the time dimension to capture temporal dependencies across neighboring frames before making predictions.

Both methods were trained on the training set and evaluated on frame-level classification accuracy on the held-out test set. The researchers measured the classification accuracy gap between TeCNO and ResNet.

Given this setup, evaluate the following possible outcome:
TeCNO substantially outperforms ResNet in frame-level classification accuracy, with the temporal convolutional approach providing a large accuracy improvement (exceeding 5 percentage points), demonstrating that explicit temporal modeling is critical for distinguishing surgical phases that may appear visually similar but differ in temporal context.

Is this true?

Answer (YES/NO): NO